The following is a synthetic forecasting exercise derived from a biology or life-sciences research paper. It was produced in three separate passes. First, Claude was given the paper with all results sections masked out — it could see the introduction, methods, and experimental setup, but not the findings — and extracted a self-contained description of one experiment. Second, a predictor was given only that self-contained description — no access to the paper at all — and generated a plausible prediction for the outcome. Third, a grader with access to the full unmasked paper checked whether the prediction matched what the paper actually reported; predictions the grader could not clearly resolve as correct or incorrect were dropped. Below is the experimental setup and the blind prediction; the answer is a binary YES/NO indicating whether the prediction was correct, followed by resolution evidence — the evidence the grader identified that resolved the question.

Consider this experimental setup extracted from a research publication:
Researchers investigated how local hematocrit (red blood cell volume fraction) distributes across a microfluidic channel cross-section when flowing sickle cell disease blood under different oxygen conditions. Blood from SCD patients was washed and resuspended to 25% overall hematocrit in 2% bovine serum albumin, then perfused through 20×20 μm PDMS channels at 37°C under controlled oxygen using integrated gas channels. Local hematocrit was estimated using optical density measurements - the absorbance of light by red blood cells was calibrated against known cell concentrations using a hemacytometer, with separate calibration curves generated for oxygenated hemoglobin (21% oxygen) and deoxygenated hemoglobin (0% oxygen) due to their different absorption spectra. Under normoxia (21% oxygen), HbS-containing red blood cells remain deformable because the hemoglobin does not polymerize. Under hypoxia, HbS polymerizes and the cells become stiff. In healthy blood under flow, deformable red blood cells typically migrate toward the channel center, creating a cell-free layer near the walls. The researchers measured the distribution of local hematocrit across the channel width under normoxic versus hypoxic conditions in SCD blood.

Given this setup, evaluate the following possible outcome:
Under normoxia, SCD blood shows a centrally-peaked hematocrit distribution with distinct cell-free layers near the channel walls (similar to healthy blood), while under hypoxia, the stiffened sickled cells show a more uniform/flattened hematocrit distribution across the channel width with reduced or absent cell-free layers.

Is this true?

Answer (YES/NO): NO